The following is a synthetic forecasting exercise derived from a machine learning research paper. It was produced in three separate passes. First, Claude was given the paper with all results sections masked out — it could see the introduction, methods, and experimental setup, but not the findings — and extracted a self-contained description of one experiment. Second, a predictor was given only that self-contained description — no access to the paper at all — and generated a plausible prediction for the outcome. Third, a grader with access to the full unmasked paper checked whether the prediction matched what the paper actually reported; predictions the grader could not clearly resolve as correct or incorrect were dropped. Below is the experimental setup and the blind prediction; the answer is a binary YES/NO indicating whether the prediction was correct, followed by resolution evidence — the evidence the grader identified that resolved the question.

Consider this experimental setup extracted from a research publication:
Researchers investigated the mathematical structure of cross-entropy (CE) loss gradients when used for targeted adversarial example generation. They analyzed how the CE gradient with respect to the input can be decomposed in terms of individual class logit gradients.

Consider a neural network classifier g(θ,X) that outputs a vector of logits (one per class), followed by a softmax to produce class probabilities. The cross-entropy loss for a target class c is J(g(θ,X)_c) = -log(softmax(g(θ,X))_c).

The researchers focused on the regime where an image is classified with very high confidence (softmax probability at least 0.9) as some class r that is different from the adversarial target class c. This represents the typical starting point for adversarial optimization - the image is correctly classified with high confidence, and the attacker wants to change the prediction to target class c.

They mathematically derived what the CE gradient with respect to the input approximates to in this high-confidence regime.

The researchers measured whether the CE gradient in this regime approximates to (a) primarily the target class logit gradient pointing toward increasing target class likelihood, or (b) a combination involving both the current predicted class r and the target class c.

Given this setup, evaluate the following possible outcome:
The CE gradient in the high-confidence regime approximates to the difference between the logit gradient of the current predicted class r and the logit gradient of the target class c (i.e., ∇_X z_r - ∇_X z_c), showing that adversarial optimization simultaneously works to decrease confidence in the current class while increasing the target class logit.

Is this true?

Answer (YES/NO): YES